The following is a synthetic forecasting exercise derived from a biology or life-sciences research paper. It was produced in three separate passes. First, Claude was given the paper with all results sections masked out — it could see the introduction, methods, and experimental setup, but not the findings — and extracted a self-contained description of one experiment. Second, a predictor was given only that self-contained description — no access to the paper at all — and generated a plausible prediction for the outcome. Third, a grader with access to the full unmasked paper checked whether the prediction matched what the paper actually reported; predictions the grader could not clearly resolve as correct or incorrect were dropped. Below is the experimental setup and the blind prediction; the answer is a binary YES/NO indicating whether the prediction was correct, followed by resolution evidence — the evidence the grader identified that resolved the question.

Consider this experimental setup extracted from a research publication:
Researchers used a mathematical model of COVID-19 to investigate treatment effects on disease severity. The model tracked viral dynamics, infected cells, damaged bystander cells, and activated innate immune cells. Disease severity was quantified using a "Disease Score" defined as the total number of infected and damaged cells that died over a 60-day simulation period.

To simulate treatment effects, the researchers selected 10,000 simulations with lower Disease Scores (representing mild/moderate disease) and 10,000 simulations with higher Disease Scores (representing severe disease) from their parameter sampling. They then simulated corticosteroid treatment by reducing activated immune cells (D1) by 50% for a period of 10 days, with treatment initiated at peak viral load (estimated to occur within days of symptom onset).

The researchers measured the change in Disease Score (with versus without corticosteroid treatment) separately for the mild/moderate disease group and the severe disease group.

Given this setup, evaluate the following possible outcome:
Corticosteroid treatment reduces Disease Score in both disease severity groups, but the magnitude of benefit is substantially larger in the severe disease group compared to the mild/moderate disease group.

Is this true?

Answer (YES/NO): NO